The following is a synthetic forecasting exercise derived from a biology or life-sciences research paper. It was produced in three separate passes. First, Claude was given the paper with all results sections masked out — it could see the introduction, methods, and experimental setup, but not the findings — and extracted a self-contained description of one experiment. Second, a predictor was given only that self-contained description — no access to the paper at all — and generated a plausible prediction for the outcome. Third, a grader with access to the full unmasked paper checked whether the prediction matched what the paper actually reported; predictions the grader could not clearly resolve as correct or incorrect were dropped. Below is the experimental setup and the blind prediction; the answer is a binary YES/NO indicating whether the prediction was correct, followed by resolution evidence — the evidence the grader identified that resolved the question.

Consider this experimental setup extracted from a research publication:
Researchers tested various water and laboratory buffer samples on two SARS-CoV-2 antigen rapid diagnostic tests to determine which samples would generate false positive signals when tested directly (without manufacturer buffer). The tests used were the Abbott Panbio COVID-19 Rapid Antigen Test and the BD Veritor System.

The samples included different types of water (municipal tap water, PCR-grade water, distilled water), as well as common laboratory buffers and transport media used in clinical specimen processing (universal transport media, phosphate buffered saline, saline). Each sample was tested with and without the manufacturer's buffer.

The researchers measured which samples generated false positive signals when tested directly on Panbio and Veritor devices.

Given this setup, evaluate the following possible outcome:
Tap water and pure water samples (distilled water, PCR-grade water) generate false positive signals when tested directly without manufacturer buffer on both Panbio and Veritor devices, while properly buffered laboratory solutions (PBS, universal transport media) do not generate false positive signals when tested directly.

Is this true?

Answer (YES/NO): NO